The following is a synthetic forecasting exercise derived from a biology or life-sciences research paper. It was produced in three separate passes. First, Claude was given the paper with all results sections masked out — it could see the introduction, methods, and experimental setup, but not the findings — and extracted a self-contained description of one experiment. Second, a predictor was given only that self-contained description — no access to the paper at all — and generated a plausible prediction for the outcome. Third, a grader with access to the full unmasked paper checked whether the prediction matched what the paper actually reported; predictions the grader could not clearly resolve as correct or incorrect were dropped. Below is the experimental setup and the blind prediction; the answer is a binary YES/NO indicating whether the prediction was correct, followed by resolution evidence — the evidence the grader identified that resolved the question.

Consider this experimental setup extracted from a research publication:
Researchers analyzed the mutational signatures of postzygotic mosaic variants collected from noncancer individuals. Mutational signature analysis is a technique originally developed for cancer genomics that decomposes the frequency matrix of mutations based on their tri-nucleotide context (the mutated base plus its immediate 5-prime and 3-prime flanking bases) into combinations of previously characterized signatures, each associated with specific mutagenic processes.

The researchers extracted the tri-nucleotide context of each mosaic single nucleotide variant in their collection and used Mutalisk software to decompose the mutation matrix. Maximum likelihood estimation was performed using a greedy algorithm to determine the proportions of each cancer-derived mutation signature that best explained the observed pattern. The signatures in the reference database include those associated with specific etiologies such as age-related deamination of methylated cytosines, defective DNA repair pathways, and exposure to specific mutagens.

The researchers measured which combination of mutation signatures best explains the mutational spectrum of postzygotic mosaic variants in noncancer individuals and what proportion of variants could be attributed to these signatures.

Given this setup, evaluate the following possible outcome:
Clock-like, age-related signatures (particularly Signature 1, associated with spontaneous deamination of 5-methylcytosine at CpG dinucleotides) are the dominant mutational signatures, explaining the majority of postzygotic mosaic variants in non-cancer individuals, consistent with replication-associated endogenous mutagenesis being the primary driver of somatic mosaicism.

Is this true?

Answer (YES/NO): NO